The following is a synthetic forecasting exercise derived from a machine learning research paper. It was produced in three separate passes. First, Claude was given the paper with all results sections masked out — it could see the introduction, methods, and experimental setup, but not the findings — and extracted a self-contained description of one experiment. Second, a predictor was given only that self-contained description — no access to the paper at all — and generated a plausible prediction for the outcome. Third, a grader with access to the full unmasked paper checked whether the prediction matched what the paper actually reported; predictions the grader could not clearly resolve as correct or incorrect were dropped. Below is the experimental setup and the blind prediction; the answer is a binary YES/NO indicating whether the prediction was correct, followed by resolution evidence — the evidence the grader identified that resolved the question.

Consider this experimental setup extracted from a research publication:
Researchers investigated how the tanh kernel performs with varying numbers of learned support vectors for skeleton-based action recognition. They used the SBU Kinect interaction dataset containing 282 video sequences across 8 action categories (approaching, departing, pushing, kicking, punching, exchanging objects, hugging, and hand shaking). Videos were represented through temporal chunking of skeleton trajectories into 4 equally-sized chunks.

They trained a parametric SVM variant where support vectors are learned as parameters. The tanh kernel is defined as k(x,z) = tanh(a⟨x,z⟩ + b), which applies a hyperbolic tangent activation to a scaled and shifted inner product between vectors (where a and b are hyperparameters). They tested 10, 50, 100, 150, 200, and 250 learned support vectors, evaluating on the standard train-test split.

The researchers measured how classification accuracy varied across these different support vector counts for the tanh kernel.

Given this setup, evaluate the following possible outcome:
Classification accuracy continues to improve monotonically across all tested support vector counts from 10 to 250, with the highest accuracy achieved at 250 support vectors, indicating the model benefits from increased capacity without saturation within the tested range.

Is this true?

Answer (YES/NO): NO